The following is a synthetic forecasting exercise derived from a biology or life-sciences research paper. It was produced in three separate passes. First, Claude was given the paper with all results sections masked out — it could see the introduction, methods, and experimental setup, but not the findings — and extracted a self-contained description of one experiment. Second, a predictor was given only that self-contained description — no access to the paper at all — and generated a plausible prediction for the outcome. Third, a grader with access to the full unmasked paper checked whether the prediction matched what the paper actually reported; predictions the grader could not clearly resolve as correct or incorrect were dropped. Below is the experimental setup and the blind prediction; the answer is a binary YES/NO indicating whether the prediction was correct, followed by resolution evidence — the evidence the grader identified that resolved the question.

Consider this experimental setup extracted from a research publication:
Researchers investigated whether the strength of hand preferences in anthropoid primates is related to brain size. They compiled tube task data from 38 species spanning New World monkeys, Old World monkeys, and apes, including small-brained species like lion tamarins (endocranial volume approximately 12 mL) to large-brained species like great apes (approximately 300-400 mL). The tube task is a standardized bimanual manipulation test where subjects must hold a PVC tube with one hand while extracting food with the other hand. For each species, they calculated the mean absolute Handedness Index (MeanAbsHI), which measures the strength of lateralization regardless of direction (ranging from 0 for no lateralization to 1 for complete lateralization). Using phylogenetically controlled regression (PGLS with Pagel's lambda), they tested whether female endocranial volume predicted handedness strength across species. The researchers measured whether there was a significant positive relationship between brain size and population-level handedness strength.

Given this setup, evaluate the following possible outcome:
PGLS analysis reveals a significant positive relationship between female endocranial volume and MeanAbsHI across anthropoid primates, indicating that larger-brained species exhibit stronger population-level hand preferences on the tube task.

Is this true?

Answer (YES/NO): NO